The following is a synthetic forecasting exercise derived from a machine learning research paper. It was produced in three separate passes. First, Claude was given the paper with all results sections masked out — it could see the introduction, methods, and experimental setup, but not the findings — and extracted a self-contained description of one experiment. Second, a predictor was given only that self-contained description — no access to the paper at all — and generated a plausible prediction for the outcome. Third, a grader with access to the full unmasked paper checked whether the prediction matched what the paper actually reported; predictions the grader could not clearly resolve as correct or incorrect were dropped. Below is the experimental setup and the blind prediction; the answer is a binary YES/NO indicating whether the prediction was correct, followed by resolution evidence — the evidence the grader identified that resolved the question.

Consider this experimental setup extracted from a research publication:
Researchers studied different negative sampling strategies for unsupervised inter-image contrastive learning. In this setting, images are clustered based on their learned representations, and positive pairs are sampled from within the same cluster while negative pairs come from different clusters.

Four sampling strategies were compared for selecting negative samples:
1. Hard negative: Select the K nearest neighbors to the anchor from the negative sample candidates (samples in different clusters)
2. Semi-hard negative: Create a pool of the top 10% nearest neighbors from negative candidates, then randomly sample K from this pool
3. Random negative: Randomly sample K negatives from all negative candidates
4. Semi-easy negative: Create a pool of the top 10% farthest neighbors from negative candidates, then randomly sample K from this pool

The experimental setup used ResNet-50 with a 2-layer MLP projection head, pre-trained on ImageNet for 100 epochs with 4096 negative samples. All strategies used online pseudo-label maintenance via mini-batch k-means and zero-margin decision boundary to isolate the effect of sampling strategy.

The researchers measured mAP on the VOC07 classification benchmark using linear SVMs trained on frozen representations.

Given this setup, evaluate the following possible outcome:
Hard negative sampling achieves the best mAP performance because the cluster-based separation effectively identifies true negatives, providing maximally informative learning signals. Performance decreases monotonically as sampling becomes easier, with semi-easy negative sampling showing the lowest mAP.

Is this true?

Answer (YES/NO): NO